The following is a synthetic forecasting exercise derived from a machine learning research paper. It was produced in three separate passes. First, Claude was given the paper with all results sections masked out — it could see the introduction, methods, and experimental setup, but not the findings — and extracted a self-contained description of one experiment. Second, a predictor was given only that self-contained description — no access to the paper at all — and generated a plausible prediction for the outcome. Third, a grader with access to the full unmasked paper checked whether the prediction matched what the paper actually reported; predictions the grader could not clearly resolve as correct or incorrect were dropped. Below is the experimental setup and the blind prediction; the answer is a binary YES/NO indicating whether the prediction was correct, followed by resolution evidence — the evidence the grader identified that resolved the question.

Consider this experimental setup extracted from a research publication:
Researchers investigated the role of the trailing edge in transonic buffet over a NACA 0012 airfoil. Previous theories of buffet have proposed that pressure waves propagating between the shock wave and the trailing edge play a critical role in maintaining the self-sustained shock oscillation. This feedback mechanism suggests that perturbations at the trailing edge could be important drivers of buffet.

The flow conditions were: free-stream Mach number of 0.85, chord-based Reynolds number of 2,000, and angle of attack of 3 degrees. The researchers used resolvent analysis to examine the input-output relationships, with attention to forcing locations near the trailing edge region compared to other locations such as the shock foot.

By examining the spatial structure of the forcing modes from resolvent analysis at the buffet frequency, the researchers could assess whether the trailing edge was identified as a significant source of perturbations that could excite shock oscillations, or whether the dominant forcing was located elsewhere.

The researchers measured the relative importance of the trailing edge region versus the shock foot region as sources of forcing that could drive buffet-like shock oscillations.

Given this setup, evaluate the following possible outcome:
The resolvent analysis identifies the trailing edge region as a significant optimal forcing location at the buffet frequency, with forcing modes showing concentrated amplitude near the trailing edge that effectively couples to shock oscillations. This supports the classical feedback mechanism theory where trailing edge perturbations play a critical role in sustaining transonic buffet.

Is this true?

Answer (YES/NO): NO